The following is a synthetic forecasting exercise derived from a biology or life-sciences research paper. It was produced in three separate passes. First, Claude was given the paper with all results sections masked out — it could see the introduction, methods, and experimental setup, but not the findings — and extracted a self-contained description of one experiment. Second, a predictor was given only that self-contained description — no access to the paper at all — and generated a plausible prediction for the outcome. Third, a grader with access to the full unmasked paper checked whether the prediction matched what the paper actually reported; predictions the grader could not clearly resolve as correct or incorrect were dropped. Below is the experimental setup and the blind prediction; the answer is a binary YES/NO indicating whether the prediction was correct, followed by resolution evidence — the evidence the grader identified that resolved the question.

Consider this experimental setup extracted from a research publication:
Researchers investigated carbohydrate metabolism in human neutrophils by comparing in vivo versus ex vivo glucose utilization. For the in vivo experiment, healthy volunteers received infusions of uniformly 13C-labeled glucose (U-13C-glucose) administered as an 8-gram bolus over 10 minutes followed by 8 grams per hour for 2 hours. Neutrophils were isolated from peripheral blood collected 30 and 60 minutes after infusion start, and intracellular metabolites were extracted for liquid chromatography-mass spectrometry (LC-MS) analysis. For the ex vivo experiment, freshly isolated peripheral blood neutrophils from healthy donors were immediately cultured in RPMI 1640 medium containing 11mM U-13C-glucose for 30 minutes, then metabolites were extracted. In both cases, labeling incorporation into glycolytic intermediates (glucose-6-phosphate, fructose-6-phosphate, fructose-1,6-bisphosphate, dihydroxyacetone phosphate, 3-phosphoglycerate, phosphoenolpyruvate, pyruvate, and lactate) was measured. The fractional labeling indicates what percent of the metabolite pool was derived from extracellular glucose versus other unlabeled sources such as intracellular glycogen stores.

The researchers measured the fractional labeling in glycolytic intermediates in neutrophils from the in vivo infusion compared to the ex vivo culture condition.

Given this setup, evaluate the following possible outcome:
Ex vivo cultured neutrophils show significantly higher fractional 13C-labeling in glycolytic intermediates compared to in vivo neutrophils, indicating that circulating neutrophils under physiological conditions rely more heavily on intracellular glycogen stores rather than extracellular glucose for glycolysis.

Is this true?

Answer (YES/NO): NO